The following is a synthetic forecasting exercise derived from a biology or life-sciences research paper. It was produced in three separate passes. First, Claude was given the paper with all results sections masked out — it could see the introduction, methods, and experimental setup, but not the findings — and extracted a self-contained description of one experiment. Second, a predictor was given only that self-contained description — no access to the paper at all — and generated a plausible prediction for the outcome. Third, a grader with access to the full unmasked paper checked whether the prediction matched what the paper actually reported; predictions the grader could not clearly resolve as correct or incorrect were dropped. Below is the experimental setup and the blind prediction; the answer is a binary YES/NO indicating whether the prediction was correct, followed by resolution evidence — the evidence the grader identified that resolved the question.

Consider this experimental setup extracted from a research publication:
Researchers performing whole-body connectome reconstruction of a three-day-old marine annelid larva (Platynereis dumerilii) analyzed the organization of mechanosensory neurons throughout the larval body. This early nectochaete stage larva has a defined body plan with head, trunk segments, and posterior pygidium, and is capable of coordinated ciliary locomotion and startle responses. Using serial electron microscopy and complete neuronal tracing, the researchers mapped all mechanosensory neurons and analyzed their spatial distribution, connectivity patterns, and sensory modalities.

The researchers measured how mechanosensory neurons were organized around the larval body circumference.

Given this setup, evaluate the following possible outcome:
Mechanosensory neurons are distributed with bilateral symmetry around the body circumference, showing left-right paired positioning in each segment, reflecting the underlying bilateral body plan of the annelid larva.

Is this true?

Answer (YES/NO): YES